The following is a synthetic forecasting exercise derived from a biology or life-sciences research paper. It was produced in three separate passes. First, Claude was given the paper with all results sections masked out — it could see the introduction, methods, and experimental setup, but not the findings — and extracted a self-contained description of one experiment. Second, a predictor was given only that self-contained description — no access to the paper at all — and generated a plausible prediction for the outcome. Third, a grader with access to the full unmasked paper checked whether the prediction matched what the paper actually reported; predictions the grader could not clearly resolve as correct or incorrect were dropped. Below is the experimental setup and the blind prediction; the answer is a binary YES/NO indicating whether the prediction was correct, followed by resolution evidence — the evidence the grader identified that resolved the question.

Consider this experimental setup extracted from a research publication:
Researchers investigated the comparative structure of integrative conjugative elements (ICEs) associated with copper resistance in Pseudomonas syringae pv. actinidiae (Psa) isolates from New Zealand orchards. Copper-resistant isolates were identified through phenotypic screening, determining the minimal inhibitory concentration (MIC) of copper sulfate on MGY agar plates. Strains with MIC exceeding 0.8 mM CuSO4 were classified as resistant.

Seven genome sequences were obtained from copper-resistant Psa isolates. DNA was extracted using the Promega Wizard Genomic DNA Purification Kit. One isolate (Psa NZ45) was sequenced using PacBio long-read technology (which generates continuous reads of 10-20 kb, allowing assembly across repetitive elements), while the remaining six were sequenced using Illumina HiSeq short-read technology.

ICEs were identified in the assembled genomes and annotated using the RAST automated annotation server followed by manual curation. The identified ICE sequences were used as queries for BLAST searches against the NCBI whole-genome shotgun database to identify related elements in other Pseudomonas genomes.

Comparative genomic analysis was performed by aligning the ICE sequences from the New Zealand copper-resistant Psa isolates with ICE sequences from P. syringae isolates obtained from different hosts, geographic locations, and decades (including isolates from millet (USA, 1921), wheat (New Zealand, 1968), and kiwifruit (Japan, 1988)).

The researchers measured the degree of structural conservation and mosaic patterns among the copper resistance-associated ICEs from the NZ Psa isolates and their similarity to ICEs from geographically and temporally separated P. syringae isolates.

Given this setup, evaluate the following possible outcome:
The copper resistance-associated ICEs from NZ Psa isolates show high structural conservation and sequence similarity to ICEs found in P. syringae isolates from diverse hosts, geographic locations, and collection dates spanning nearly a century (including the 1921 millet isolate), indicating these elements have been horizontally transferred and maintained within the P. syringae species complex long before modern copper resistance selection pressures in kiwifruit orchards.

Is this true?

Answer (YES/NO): YES